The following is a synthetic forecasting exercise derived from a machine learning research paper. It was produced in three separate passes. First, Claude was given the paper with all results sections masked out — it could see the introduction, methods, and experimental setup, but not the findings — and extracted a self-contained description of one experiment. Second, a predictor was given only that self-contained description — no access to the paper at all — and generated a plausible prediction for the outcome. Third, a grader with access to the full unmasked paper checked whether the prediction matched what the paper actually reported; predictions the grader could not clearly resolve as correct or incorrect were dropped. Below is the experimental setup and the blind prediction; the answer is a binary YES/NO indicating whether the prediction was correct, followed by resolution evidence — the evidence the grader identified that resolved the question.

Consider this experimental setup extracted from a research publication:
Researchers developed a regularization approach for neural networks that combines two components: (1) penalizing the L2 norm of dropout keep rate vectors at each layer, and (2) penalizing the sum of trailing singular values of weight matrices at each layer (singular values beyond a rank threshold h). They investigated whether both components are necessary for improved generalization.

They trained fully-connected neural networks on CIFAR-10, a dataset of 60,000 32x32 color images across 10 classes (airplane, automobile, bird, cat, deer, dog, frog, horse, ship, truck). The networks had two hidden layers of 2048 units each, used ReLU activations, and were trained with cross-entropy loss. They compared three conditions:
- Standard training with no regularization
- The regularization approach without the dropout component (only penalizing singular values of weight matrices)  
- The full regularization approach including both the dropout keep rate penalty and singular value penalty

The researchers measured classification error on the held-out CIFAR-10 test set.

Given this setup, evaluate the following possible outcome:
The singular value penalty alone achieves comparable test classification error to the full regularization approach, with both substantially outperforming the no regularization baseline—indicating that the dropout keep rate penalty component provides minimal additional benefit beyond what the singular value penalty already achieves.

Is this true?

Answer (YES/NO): NO